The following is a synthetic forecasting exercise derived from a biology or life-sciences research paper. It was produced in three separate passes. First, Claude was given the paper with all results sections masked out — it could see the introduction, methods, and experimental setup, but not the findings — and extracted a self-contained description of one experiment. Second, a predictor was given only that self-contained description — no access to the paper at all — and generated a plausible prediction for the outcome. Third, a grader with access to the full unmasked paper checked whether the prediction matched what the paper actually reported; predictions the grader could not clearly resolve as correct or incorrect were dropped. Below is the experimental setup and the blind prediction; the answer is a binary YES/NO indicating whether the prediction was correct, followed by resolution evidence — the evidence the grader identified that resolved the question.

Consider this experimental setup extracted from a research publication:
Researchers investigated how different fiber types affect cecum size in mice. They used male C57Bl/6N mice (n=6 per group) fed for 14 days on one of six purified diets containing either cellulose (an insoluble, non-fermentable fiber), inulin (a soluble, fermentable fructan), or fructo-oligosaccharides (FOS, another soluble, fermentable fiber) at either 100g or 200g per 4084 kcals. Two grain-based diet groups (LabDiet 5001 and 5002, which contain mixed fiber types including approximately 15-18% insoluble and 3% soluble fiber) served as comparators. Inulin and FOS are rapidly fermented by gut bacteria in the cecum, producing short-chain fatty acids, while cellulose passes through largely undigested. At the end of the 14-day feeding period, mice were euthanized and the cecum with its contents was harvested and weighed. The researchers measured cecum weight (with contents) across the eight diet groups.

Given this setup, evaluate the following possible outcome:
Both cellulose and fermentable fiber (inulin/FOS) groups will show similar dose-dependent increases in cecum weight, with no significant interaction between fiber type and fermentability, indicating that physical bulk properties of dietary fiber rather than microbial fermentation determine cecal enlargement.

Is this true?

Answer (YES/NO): NO